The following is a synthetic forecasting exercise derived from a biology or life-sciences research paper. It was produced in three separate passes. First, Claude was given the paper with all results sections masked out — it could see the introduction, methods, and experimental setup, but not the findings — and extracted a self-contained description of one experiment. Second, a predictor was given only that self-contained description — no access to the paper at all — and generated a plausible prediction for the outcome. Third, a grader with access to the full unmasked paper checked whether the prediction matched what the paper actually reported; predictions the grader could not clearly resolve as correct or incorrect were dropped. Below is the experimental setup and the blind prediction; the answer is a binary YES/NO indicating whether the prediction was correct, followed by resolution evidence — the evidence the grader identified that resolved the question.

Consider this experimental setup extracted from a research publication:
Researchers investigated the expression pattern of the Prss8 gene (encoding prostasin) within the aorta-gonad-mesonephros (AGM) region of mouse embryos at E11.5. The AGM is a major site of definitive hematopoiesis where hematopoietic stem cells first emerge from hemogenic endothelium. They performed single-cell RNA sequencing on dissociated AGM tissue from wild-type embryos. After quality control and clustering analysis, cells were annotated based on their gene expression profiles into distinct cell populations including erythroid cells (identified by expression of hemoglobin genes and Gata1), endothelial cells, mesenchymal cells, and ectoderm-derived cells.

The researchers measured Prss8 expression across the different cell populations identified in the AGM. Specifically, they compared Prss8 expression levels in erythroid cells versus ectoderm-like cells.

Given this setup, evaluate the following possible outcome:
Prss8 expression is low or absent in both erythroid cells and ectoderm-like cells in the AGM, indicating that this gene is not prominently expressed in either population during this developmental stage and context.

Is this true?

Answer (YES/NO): NO